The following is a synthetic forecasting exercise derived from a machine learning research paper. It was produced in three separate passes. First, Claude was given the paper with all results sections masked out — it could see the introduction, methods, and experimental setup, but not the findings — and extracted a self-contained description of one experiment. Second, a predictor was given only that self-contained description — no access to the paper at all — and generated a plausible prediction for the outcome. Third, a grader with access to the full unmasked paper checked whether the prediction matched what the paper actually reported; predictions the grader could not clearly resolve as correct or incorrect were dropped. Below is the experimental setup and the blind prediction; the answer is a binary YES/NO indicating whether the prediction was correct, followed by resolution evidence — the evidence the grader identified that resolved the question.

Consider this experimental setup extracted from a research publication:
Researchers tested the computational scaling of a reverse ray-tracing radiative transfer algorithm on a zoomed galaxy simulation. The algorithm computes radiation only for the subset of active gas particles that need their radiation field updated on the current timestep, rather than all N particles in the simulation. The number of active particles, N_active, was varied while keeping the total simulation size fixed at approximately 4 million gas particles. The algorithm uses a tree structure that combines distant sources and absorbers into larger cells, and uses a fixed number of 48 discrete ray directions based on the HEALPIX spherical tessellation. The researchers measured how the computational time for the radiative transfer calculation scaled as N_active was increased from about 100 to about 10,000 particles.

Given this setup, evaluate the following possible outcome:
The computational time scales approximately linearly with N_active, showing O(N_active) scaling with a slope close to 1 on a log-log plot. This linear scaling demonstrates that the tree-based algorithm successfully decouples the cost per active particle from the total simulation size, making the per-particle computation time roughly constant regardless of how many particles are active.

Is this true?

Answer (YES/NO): YES